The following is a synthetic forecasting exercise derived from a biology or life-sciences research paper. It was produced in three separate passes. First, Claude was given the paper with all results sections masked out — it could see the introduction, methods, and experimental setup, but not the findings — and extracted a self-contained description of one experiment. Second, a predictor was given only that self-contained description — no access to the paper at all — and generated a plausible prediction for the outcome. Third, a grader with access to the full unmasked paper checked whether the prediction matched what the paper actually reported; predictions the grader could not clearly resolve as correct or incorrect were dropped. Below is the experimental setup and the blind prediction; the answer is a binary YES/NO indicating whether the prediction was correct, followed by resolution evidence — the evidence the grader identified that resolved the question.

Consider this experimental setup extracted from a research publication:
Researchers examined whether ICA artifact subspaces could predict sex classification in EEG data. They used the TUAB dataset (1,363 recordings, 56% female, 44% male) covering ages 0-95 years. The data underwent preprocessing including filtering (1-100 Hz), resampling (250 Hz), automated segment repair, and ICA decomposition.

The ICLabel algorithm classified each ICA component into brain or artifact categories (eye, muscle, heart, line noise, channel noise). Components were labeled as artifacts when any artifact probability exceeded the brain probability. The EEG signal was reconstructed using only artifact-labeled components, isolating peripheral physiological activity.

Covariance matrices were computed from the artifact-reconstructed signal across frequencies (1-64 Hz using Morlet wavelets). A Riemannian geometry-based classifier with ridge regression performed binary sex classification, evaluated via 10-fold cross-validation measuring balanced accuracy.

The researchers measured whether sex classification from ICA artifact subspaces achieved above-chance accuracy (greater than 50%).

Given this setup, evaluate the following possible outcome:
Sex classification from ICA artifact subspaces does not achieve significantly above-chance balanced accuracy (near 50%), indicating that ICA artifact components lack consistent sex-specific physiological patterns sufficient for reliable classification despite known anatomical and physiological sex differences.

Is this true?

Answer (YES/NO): NO